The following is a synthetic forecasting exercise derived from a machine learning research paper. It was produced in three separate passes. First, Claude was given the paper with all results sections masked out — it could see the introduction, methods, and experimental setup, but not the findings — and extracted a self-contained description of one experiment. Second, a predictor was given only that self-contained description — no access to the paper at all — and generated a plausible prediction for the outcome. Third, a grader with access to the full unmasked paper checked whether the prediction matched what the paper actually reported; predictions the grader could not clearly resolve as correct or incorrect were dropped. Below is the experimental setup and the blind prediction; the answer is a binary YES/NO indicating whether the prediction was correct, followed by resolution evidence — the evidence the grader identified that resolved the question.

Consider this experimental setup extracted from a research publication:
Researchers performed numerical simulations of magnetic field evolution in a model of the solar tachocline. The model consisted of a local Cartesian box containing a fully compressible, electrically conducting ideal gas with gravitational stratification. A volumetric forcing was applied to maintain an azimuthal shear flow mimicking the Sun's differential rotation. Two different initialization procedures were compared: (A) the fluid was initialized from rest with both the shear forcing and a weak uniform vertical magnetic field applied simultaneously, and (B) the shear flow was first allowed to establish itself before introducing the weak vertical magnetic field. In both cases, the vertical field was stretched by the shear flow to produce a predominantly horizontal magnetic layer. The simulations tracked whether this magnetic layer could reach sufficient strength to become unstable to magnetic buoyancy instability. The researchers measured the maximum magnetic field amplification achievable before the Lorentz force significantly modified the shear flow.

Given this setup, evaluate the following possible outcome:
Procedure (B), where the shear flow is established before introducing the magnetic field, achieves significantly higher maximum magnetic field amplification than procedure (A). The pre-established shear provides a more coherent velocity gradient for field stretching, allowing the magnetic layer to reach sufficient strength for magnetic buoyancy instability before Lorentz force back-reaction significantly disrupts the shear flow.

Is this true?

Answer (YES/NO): YES